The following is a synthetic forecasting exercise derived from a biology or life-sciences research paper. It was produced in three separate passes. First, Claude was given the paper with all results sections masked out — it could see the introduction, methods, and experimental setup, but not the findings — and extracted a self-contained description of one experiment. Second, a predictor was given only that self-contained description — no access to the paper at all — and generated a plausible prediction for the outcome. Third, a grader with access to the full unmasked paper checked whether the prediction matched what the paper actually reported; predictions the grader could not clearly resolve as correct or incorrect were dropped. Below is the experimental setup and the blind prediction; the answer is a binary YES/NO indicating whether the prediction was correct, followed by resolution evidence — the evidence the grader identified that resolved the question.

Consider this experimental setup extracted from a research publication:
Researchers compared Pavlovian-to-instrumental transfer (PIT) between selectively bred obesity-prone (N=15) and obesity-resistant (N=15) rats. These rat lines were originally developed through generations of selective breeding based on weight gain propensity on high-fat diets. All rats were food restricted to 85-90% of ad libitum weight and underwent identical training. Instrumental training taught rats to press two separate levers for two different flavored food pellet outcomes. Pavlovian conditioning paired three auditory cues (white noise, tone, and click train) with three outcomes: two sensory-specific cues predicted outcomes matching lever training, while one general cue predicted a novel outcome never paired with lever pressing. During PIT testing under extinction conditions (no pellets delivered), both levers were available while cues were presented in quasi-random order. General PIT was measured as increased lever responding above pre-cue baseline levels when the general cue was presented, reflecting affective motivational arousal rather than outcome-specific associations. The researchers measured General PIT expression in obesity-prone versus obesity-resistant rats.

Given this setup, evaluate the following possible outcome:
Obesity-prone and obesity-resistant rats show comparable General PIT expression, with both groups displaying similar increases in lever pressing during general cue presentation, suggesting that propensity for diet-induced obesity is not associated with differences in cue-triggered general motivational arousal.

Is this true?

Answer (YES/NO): NO